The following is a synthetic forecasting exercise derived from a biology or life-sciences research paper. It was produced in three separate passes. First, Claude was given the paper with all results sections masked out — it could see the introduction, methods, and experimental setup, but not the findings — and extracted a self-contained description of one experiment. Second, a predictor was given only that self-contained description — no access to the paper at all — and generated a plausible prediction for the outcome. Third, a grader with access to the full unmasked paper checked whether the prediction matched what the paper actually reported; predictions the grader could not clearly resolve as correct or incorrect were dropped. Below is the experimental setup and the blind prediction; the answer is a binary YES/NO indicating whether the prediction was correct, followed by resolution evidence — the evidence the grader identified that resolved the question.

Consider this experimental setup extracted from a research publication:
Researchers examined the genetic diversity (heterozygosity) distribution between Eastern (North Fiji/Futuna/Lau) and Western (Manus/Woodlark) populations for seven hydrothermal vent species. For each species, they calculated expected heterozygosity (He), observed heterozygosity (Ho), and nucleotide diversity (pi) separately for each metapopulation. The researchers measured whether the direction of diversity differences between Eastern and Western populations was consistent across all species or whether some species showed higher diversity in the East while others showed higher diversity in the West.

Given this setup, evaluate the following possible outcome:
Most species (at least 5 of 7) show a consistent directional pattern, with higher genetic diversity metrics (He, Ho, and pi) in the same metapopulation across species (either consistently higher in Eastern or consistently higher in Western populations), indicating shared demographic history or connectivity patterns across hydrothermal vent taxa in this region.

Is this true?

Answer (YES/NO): NO